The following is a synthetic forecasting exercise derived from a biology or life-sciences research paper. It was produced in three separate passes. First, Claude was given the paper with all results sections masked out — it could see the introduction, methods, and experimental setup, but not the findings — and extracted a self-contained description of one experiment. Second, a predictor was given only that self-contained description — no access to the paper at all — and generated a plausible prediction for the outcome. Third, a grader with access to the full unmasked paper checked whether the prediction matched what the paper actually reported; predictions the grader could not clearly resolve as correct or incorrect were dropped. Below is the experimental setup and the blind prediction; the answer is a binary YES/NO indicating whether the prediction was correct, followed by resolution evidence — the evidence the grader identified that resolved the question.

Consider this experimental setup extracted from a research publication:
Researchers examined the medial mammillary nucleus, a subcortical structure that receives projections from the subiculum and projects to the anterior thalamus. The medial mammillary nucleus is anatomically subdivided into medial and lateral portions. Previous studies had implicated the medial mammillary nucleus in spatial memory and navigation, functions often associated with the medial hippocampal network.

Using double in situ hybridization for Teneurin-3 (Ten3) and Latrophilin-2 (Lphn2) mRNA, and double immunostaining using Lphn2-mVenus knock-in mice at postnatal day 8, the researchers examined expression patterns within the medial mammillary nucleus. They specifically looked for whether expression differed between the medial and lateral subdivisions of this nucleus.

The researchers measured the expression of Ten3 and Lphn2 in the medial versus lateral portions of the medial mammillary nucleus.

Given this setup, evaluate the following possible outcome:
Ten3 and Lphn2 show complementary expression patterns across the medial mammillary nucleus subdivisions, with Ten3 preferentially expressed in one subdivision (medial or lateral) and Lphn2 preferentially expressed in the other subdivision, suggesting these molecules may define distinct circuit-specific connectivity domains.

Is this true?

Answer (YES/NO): YES